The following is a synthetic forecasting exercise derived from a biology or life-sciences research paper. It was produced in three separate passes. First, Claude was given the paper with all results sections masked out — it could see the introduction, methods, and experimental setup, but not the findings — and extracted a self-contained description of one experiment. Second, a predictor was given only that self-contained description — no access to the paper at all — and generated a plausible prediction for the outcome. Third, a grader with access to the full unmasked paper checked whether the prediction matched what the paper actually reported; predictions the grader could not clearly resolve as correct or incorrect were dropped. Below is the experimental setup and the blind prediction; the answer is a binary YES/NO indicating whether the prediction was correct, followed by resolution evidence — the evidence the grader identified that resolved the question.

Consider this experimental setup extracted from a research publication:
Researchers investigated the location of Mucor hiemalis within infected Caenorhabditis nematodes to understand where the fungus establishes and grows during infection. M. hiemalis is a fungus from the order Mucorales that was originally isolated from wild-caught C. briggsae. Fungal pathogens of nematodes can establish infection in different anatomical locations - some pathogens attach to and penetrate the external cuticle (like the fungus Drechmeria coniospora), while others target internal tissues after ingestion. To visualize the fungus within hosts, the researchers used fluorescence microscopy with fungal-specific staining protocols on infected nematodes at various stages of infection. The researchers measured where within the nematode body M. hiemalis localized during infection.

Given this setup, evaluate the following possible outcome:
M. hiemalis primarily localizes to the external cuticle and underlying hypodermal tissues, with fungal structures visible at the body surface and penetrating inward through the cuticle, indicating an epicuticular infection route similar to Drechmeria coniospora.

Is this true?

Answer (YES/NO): NO